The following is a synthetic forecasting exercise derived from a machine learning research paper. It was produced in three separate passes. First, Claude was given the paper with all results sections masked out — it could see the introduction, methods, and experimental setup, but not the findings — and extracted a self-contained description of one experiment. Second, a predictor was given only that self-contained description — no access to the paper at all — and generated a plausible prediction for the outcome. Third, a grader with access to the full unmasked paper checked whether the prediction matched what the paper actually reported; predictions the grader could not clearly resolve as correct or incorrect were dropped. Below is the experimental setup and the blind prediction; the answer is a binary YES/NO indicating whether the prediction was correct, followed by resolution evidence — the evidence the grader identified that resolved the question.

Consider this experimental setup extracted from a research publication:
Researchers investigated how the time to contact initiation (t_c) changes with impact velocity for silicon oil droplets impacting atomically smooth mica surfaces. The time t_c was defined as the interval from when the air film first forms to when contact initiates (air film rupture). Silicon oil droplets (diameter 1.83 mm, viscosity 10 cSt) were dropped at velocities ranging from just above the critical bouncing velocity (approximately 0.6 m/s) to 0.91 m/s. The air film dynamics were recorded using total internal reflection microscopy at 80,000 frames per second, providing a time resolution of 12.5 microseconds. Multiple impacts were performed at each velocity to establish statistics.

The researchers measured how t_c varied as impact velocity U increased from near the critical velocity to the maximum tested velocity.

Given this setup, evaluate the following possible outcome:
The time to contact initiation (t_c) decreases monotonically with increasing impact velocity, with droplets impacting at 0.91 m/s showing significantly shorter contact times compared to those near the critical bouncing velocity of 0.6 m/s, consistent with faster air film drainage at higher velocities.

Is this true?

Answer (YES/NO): YES